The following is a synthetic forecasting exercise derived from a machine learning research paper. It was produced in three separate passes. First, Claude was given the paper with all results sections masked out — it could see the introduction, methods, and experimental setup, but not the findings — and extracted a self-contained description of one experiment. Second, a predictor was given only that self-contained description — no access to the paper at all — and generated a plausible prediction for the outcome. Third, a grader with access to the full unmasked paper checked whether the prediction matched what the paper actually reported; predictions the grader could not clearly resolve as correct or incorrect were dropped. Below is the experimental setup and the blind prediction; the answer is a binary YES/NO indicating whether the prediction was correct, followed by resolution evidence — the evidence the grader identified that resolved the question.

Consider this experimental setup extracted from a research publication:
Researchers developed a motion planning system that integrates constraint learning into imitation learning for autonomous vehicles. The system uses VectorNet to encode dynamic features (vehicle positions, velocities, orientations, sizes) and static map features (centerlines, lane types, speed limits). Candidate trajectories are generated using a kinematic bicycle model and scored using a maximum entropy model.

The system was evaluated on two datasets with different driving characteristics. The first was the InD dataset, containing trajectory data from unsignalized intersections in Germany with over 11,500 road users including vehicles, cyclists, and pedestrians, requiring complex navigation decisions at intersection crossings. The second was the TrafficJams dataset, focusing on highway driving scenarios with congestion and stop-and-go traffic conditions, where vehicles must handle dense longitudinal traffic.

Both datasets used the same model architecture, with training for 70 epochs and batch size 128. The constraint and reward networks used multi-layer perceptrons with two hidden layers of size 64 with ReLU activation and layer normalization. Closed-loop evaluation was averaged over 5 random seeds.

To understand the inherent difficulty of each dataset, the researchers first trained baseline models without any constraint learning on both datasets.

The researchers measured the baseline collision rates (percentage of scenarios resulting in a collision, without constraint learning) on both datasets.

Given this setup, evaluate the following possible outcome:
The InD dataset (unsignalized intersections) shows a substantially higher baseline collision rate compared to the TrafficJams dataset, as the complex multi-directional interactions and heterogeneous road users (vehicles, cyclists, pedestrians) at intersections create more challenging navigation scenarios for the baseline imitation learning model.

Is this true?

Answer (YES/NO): NO